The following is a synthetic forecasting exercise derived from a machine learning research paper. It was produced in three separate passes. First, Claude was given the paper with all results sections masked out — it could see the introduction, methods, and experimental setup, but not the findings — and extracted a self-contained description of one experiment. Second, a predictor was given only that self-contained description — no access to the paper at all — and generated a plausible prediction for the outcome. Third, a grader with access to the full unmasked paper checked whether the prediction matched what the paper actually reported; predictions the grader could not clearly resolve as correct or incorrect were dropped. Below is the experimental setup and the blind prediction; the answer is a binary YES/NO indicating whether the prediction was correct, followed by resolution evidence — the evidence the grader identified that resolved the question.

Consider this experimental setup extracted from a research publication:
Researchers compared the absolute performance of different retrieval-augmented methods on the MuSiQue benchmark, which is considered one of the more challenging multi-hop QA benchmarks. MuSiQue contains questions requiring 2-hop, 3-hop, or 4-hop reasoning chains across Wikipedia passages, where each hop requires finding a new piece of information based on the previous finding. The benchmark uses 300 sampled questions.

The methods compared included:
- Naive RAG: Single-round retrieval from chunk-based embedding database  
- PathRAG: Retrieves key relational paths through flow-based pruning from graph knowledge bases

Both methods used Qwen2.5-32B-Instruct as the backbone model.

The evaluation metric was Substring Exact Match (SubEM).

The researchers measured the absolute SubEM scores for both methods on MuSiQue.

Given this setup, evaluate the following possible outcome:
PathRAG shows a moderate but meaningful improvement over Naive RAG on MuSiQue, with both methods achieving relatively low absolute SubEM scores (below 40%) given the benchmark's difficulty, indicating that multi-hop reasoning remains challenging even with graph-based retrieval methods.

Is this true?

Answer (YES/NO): NO